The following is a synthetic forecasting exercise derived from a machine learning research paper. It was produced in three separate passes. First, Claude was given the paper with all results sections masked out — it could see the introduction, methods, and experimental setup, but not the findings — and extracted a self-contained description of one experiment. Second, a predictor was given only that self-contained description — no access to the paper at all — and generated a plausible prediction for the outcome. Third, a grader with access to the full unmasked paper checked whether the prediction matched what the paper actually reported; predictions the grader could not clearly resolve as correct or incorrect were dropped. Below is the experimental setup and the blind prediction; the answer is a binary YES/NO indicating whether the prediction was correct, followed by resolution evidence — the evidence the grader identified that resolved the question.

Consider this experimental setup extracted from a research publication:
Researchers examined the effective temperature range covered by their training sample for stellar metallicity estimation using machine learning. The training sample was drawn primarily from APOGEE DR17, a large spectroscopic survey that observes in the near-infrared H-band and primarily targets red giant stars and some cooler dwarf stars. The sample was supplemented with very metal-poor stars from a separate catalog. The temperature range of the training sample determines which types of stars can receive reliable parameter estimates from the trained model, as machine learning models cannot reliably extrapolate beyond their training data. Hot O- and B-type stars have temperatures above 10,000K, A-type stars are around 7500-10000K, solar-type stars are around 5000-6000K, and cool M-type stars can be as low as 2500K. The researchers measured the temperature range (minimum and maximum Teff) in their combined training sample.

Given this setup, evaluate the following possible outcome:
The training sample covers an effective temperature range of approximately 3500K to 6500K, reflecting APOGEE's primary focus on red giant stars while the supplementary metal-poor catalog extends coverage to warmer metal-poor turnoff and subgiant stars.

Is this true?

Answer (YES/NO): NO